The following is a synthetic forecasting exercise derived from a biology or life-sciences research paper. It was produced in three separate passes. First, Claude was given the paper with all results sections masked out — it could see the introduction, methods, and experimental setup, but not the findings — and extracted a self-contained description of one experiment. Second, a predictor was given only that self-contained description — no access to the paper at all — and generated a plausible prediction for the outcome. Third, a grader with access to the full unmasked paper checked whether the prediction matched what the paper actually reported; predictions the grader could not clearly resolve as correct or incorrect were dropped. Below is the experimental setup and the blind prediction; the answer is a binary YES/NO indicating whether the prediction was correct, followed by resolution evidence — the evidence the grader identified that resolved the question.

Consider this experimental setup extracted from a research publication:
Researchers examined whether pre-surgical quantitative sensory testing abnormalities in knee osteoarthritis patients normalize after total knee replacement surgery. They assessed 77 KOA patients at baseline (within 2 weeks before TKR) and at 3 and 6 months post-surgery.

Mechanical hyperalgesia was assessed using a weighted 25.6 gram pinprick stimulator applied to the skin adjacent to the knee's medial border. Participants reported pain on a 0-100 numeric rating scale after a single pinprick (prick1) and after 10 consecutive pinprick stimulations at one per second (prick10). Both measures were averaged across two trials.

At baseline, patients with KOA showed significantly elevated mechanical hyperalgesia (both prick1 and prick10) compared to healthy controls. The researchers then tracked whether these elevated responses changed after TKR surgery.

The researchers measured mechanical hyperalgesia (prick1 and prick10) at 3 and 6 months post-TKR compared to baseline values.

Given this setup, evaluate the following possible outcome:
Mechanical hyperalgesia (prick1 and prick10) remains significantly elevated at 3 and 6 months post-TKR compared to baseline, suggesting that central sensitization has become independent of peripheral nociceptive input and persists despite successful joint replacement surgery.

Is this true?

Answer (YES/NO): NO